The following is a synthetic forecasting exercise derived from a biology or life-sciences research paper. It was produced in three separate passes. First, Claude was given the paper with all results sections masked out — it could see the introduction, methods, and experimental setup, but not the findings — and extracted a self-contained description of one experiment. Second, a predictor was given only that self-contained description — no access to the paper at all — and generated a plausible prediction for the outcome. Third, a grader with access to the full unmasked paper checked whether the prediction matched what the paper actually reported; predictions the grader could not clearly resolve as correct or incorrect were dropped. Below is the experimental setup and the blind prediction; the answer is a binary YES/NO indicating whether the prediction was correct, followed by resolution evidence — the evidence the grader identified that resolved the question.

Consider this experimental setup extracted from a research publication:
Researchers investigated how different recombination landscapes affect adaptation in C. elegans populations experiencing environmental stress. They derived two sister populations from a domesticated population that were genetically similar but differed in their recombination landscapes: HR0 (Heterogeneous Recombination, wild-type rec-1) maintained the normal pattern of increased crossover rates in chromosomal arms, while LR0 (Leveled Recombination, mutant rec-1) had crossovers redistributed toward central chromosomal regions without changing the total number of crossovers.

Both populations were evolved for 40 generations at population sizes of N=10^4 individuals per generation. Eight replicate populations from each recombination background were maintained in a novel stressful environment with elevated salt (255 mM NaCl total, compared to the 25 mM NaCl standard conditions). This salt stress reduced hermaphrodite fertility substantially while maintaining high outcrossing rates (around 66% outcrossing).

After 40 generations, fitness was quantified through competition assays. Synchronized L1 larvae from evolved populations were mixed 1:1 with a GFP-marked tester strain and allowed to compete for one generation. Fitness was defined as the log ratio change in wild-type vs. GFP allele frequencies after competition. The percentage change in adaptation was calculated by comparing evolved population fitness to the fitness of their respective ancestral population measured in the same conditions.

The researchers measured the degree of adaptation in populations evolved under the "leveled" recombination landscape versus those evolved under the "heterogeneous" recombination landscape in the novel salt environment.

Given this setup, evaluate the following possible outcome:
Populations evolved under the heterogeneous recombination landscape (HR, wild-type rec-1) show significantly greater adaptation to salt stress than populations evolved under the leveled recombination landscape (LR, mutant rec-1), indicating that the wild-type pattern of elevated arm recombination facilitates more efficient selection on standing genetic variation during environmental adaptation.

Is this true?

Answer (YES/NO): YES